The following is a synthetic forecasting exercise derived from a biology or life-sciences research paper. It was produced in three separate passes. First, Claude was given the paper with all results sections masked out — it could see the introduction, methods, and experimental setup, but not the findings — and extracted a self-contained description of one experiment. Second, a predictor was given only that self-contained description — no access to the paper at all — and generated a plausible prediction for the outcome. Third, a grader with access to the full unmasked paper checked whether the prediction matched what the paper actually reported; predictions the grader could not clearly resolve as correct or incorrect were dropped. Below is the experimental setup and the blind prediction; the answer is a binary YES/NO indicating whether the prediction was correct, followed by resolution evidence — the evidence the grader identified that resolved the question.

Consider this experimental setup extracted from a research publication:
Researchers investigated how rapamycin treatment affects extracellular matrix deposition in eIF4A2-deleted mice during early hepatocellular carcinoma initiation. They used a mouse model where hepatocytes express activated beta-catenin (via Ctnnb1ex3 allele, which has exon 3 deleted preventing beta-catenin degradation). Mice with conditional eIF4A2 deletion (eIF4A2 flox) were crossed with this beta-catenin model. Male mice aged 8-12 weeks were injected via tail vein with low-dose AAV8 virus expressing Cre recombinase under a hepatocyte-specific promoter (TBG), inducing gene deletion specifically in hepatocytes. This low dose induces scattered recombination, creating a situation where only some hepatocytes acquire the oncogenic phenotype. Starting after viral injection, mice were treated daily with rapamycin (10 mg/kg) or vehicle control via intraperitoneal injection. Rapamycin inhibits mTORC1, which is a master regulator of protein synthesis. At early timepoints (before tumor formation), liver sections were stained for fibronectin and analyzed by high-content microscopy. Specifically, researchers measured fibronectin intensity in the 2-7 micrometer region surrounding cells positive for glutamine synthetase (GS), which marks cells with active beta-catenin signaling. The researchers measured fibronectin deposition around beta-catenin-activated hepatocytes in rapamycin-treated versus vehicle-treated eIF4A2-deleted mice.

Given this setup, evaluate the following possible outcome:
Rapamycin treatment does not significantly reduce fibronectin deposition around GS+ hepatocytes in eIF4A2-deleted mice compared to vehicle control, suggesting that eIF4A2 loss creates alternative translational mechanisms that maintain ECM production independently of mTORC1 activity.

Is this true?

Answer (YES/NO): NO